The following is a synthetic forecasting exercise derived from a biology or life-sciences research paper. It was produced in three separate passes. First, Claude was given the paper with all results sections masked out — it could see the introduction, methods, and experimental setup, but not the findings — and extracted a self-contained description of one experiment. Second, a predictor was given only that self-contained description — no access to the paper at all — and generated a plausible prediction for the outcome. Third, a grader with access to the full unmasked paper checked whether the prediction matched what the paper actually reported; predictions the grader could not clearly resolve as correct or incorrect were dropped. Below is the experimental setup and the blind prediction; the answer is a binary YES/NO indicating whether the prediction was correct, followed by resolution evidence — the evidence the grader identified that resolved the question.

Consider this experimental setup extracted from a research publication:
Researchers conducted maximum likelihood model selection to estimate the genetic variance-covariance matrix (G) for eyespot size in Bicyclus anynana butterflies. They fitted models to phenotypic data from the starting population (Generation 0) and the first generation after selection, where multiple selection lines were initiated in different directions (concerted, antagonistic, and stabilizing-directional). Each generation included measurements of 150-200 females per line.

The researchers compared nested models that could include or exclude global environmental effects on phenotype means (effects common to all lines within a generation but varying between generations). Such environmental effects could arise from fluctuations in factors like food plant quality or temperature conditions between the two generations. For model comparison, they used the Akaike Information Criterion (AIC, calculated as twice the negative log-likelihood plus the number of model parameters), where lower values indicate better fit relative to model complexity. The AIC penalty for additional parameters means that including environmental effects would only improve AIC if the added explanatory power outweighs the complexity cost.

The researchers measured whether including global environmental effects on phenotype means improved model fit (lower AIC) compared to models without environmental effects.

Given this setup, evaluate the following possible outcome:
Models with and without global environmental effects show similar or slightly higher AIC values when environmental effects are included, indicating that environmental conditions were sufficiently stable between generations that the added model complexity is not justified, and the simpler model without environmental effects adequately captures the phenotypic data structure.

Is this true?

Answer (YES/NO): NO